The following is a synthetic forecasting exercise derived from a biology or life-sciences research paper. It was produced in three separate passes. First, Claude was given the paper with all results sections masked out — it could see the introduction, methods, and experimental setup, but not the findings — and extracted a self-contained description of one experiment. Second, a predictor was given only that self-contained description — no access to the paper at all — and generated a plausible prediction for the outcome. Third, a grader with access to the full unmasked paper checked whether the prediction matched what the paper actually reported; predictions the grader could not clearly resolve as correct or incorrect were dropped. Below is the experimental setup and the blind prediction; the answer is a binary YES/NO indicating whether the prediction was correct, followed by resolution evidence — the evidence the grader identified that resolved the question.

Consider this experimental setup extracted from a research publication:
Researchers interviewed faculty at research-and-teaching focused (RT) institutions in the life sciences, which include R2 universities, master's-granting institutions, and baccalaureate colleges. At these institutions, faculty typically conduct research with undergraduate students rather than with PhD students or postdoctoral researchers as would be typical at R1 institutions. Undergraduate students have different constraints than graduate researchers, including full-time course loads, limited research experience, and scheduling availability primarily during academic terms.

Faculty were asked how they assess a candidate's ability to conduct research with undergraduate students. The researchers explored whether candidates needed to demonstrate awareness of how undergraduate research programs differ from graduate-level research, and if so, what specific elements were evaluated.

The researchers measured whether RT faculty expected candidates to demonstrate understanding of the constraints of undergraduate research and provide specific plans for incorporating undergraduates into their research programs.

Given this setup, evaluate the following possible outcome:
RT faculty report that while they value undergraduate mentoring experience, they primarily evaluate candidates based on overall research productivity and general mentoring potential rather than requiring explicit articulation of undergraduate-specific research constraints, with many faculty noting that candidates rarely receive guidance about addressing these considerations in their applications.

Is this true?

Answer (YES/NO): NO